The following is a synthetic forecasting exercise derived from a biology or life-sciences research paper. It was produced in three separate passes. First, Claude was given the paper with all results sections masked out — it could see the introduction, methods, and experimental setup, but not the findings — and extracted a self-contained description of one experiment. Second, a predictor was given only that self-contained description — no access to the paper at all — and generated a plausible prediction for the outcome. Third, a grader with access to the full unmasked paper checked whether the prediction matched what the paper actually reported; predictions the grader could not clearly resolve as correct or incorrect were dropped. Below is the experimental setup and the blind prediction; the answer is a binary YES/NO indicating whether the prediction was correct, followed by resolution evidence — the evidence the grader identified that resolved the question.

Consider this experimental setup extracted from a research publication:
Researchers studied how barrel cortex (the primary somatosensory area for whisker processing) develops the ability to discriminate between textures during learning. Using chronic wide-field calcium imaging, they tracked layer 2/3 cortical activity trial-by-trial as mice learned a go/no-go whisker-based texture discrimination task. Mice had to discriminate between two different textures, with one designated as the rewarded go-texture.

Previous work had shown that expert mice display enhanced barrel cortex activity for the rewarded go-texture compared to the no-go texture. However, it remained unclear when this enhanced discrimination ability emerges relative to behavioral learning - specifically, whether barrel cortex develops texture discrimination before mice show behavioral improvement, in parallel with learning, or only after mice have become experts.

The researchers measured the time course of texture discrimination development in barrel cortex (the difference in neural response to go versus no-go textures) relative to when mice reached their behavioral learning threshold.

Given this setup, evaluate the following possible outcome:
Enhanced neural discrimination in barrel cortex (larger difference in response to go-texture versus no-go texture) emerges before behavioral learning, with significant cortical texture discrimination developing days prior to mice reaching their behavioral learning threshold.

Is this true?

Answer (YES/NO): NO